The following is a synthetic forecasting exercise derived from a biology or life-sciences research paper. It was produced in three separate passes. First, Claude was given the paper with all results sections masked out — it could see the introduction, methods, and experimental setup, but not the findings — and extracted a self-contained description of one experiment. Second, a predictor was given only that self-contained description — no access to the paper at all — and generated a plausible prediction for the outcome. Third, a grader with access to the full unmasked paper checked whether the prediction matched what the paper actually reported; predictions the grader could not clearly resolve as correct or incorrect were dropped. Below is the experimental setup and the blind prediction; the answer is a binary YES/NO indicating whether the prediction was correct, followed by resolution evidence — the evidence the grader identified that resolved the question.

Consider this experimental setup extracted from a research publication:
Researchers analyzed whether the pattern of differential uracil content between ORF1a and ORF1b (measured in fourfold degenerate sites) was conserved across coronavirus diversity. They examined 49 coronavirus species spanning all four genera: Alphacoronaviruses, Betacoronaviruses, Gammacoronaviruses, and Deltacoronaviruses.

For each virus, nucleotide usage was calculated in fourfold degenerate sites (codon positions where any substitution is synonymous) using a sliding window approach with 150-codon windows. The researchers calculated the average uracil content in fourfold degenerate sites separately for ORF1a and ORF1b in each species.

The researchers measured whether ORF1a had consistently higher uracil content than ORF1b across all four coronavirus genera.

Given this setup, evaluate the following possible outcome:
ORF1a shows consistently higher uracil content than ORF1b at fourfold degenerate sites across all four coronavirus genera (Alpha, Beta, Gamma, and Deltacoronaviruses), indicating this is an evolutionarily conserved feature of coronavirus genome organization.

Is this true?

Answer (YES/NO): YES